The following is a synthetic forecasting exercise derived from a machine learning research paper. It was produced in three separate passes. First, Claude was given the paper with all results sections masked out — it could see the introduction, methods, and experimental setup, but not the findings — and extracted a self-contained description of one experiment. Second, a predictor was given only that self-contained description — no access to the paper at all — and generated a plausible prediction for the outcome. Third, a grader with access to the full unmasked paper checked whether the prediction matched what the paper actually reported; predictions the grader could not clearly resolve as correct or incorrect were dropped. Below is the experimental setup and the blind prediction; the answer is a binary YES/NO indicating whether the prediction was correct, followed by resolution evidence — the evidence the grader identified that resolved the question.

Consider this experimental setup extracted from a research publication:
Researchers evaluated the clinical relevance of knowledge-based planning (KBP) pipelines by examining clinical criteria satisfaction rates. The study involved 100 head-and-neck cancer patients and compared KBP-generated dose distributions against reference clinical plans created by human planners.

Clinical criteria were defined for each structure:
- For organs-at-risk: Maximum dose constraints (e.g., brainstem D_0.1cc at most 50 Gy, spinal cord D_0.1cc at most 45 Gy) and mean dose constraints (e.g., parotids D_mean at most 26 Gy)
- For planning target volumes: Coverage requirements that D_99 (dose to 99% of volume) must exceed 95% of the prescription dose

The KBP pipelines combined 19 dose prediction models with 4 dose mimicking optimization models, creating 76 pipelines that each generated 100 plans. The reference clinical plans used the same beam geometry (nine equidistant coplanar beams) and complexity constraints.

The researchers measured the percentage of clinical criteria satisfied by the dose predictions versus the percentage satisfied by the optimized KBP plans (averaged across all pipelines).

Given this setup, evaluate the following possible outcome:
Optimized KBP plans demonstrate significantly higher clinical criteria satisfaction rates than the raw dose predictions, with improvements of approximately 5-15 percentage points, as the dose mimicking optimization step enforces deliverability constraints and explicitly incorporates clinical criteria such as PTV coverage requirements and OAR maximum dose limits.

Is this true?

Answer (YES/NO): NO